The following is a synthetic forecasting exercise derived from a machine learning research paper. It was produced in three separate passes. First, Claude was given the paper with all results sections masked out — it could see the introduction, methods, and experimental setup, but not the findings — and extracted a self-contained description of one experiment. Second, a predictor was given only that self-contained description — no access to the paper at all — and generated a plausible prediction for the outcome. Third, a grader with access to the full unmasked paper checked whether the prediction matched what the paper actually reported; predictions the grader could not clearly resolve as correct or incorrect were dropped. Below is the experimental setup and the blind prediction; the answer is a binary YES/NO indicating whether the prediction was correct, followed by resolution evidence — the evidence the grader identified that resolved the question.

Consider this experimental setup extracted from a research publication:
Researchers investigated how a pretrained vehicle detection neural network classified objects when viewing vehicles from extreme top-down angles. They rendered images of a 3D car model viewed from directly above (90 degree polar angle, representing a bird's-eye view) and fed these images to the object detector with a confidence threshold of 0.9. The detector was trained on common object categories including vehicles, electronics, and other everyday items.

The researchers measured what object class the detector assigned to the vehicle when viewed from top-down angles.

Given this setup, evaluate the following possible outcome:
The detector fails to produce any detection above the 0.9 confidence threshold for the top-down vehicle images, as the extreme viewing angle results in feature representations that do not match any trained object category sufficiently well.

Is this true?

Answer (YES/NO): NO